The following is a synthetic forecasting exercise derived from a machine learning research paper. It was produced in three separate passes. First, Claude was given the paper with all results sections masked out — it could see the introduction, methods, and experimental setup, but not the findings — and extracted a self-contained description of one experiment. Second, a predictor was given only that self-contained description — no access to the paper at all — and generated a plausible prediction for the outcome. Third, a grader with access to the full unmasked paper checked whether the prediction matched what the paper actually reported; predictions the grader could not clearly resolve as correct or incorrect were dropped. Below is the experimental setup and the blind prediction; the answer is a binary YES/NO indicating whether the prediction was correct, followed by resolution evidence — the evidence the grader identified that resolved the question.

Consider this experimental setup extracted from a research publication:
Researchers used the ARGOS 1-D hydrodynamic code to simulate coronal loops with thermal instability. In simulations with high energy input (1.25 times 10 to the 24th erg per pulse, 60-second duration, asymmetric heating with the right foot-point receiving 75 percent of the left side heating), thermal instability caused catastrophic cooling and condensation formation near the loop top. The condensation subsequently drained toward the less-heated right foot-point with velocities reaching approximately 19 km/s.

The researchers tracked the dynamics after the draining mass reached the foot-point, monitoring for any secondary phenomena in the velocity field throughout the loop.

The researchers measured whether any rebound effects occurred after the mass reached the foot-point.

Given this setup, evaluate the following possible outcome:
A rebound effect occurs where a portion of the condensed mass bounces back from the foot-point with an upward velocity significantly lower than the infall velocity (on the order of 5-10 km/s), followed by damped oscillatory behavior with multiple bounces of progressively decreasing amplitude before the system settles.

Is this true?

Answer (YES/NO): NO